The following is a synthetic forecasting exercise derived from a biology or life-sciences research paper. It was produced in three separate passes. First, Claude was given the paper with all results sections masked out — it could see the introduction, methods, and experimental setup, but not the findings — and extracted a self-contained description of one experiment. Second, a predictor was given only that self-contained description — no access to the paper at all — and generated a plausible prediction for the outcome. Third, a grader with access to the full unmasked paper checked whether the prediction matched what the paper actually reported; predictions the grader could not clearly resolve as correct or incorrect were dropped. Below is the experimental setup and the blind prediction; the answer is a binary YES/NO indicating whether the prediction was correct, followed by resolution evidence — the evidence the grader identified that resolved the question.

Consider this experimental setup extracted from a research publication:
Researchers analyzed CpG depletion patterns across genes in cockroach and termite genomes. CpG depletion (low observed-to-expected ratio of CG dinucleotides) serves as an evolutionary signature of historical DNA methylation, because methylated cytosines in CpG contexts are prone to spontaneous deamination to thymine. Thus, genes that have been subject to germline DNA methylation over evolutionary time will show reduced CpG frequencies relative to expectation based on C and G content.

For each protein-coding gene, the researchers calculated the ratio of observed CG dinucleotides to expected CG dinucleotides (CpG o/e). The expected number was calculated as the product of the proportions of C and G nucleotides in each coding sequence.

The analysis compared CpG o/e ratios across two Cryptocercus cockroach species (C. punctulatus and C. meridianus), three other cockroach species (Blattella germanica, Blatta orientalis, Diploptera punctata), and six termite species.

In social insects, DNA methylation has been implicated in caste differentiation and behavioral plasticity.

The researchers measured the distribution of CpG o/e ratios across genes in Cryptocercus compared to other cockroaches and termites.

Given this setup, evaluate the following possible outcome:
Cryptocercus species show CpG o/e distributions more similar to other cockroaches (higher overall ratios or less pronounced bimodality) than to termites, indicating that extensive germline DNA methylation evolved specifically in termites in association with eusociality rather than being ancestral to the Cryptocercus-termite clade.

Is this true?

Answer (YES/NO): NO